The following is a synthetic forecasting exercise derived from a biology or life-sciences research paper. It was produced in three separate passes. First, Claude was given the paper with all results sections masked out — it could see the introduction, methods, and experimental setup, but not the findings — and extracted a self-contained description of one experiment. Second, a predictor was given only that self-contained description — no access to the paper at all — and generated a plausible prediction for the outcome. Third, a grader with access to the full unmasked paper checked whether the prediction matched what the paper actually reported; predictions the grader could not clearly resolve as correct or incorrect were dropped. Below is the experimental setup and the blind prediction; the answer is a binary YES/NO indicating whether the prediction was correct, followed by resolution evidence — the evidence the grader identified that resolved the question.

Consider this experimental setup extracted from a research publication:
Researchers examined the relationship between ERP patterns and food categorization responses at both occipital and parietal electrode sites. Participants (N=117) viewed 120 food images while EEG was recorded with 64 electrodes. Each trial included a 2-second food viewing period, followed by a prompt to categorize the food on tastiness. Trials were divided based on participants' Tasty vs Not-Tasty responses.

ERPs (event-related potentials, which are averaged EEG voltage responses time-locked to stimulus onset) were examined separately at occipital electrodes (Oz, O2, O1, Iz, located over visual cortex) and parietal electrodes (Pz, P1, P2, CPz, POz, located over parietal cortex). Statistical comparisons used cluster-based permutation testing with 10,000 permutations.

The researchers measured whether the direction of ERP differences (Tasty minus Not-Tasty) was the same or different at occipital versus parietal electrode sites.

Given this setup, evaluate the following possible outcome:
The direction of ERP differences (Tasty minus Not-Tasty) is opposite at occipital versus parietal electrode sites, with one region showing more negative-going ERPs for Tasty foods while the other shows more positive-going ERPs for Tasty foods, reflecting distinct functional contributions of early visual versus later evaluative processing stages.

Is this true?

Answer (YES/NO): YES